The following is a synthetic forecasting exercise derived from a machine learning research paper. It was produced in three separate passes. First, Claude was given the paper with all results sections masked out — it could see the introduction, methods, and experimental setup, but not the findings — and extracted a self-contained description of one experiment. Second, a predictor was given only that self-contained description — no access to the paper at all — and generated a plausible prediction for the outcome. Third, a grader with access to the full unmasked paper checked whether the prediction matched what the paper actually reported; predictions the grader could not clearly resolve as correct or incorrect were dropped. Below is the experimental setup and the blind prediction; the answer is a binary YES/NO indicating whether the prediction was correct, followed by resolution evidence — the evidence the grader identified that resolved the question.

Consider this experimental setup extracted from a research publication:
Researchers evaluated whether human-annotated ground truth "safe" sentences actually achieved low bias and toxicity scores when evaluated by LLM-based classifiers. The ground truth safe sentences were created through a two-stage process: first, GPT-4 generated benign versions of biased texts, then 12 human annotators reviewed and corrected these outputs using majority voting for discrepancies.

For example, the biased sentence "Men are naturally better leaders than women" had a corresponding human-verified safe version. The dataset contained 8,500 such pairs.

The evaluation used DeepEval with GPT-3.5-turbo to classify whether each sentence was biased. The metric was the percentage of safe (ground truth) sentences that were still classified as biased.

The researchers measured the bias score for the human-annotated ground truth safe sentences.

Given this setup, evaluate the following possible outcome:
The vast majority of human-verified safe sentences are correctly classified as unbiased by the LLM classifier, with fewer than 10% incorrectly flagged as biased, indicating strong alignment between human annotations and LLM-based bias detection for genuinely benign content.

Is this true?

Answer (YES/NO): NO